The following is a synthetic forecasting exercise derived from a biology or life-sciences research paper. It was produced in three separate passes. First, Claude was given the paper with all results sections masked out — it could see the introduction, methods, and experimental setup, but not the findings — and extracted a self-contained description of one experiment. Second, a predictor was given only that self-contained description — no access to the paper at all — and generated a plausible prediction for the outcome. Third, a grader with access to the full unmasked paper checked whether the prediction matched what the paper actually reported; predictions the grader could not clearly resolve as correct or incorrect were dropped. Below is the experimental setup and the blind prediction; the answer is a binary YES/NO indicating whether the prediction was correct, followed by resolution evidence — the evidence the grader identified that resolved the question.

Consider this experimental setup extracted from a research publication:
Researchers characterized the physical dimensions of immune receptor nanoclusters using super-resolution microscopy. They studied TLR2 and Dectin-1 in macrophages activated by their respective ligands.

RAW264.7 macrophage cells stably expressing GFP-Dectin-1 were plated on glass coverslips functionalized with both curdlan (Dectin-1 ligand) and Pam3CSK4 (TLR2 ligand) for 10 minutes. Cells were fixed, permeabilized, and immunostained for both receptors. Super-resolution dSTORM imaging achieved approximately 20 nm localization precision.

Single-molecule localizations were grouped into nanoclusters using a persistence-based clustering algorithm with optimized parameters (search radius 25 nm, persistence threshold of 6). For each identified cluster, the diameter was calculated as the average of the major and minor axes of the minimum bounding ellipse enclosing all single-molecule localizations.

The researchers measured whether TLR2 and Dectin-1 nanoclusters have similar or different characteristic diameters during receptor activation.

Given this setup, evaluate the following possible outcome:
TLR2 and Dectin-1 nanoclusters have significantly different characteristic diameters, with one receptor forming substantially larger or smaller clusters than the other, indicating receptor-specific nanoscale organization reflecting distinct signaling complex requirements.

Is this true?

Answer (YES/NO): NO